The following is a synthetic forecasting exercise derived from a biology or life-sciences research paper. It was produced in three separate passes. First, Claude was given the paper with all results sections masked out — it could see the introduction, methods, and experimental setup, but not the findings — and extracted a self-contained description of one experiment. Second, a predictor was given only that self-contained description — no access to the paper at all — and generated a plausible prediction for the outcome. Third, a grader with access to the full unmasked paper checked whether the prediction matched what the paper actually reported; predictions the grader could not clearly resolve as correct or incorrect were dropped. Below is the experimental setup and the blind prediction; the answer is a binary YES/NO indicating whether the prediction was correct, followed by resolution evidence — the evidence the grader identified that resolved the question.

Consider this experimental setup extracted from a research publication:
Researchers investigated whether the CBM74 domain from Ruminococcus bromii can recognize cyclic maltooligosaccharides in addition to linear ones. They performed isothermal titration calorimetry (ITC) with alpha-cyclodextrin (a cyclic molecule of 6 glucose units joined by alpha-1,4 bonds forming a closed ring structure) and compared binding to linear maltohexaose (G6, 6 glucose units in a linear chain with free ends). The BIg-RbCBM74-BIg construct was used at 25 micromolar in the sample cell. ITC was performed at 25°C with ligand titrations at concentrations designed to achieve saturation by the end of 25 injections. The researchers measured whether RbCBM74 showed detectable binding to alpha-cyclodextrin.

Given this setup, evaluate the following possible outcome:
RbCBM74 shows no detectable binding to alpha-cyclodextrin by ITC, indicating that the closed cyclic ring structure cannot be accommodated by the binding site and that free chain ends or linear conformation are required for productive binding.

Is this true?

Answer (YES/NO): YES